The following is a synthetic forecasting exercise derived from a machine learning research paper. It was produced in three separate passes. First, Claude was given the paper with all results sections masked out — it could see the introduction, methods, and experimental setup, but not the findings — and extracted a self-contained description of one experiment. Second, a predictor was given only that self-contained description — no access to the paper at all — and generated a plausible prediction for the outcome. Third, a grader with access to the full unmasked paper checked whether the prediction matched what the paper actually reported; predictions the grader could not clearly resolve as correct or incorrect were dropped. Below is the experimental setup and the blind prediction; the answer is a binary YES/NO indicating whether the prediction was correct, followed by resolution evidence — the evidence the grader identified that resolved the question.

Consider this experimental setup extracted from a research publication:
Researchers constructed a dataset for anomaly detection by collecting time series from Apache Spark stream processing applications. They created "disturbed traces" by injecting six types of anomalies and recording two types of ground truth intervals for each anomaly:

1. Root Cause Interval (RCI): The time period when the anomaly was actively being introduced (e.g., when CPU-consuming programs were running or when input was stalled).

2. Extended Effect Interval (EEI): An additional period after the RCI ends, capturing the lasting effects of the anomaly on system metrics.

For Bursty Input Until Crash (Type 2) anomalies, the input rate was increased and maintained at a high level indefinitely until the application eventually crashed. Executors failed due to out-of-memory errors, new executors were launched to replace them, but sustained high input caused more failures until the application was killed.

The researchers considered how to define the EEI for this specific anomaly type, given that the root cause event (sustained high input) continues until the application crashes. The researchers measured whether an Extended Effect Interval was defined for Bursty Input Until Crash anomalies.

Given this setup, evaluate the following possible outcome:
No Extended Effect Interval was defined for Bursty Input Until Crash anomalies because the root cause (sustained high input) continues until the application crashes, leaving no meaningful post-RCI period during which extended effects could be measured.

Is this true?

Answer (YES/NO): YES